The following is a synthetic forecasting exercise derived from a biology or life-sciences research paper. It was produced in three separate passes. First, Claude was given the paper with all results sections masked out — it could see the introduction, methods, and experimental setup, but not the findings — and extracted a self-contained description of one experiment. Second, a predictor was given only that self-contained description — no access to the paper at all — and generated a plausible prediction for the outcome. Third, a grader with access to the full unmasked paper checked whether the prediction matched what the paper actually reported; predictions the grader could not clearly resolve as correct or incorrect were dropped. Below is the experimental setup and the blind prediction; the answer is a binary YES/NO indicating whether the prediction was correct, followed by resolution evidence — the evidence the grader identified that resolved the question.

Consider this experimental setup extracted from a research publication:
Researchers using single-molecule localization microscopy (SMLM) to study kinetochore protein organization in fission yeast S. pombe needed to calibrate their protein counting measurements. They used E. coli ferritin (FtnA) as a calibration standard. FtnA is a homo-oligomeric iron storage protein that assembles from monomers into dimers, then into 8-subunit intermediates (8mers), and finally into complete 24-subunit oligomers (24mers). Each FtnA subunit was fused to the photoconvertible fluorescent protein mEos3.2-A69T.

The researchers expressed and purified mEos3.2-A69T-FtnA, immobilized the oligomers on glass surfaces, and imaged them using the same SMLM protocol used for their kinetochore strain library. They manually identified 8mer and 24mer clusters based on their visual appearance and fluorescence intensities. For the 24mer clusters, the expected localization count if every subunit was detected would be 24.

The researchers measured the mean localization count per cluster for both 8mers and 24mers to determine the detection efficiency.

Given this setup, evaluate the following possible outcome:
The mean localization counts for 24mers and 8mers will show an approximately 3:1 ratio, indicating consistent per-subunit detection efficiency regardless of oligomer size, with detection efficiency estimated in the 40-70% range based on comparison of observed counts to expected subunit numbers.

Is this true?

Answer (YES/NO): NO